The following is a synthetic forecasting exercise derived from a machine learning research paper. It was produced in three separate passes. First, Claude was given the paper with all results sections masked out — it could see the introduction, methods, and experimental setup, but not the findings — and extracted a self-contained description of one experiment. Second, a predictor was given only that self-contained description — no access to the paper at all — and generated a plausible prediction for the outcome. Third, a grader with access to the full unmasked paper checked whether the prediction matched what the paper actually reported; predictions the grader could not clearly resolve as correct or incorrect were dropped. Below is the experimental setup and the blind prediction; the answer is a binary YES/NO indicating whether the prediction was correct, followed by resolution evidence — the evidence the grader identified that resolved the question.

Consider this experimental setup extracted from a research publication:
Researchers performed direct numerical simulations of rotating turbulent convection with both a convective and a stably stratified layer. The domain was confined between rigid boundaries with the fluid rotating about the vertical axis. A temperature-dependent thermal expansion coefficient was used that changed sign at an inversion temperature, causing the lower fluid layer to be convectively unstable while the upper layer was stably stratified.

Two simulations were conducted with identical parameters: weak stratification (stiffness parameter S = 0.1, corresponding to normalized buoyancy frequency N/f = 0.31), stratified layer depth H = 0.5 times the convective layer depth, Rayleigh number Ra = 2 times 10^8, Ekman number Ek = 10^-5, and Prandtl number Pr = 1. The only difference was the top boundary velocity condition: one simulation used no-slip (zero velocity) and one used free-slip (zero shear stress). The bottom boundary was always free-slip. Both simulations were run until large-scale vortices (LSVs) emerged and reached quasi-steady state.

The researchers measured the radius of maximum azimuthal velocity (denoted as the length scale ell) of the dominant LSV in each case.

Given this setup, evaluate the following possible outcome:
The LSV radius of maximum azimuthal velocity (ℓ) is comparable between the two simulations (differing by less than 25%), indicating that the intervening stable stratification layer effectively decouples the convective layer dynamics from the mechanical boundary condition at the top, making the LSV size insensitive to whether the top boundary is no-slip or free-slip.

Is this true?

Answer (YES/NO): NO